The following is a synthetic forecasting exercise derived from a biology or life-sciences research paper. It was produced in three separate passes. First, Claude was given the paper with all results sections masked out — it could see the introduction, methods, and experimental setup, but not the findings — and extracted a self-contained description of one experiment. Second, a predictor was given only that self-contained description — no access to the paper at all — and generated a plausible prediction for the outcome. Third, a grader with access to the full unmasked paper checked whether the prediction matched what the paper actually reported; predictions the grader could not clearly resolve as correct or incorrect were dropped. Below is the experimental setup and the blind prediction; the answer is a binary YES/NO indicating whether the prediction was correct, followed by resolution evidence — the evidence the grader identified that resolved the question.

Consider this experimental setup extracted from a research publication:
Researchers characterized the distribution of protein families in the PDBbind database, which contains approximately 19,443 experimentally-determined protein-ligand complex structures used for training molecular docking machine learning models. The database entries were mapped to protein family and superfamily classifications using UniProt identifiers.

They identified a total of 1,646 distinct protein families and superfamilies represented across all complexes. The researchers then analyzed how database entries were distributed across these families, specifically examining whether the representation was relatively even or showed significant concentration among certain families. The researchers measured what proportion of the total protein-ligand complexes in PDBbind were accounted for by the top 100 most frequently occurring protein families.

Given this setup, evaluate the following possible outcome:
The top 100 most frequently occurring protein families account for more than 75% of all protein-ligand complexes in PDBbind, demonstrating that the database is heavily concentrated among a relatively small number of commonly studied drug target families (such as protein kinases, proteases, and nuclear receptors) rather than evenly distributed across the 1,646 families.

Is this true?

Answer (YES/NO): NO